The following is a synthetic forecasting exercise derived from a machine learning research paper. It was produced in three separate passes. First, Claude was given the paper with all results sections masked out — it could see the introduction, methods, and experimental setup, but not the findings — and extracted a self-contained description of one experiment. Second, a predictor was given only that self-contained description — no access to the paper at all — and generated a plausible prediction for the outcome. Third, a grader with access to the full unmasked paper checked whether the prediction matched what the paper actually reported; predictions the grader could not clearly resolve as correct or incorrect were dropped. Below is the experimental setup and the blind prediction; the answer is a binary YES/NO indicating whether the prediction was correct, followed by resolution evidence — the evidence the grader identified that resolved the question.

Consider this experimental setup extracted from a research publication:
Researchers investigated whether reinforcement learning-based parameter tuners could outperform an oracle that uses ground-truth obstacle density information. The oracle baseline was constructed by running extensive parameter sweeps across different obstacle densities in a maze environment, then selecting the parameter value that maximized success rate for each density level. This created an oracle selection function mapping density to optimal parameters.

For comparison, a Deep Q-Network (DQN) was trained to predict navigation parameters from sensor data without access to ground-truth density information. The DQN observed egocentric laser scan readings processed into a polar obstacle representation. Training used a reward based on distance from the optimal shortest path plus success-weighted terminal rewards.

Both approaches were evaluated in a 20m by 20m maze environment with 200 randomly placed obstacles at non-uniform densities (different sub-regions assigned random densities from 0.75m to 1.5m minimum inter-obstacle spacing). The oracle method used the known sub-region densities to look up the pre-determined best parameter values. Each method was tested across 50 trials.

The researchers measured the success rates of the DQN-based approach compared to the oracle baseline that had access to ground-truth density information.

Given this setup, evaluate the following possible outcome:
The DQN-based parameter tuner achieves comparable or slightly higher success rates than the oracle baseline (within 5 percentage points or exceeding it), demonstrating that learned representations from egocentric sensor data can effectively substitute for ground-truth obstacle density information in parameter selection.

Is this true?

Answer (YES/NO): YES